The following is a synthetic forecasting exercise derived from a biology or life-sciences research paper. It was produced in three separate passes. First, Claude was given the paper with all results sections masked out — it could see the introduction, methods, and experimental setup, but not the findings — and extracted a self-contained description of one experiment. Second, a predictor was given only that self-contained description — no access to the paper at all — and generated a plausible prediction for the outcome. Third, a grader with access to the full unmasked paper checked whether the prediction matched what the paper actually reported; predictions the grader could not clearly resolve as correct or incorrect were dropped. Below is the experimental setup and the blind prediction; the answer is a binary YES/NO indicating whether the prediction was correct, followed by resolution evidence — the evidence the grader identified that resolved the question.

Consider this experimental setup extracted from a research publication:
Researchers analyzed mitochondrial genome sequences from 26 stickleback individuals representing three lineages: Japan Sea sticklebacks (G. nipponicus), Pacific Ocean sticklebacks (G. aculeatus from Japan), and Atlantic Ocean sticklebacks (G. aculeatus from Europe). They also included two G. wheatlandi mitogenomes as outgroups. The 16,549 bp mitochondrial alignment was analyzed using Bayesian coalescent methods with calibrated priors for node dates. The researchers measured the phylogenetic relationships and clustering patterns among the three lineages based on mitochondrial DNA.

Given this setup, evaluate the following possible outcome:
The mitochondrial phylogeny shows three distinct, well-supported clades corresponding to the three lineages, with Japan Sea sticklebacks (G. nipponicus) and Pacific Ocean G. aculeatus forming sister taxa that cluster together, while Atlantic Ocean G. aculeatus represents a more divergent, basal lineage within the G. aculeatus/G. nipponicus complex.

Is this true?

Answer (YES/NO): NO